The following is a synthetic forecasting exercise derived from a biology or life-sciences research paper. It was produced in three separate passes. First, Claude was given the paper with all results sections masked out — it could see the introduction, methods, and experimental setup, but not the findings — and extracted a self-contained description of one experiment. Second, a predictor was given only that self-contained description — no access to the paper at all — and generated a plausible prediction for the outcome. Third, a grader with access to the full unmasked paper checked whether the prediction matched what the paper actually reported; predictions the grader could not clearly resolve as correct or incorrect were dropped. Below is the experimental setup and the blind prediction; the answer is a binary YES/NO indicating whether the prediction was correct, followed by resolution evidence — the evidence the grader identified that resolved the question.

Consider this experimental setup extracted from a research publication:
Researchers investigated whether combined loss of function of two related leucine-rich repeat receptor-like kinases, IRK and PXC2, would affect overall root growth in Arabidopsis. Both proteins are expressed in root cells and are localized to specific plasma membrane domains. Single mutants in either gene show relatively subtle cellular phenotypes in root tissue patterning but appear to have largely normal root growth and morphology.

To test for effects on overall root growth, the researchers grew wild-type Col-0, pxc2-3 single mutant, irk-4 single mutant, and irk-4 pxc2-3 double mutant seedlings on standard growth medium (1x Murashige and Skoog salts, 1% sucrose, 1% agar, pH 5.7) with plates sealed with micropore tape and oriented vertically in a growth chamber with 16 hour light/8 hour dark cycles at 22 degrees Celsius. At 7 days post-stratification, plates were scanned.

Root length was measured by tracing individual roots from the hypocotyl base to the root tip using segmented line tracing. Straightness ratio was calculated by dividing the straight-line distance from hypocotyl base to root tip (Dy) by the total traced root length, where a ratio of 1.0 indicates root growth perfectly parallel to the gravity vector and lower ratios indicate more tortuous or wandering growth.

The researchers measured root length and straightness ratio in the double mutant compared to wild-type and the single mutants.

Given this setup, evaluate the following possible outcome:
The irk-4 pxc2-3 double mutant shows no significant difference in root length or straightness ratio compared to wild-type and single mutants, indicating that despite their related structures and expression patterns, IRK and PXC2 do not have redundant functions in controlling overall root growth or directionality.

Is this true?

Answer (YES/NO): NO